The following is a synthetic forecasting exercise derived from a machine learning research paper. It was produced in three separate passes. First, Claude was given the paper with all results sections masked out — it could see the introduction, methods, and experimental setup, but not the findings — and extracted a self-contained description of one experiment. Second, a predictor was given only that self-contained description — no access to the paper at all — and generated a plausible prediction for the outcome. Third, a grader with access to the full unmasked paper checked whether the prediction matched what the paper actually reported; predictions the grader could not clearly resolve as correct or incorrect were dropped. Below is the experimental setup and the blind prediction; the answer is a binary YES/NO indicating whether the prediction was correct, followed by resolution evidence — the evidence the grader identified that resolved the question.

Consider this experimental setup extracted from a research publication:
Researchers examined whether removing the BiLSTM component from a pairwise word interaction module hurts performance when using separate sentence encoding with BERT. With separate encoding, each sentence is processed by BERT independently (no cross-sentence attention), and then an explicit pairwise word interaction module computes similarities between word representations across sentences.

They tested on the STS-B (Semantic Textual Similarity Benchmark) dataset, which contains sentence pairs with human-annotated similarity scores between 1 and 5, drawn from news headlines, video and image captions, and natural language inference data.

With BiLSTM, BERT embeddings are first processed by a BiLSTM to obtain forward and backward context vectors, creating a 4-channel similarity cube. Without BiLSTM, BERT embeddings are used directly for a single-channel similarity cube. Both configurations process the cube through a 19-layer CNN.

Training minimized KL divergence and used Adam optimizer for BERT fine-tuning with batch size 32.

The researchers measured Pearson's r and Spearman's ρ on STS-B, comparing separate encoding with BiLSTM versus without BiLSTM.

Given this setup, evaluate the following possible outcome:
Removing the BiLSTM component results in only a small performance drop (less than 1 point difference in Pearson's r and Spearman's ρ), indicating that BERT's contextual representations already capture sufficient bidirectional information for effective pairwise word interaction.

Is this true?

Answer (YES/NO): NO